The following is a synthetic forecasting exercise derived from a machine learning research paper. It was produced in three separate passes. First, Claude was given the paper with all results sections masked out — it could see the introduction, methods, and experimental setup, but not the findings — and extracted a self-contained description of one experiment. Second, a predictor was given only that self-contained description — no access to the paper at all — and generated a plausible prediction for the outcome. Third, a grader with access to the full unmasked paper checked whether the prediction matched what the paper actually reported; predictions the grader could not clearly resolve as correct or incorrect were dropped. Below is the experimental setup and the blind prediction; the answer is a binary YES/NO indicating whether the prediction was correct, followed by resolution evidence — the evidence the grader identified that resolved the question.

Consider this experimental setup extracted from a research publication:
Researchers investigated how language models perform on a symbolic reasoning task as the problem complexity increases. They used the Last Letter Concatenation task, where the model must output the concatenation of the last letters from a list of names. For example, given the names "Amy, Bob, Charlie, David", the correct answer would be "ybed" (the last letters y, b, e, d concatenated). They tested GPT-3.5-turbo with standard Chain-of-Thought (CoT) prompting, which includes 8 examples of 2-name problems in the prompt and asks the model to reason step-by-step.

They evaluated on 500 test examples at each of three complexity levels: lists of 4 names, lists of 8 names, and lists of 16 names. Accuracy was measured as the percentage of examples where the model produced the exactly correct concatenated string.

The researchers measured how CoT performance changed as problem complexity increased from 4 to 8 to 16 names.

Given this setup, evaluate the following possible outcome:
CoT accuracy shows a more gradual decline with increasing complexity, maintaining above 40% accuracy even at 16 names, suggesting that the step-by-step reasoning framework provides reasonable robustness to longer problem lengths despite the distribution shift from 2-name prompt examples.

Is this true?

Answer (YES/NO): NO